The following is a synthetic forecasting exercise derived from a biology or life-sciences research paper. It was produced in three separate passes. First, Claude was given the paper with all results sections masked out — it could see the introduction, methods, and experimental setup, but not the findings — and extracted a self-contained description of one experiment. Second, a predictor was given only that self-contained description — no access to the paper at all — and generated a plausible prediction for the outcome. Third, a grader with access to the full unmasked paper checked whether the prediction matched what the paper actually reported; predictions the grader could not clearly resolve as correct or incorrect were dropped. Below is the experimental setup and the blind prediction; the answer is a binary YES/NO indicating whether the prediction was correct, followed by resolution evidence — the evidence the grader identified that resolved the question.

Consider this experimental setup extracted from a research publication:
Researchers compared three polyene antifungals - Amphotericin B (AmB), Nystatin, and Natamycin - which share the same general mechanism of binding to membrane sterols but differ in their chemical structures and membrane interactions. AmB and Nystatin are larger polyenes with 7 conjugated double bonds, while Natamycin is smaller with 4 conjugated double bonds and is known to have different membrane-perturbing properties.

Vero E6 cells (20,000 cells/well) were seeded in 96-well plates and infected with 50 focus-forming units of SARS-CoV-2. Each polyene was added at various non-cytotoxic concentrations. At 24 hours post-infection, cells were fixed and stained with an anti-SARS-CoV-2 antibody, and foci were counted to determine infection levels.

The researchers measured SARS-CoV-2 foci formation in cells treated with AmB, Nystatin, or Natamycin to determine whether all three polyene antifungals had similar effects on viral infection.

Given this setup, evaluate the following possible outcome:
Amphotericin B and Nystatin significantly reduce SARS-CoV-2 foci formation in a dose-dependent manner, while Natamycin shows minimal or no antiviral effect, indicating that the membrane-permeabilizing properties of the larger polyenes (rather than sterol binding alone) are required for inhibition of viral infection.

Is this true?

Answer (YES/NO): NO